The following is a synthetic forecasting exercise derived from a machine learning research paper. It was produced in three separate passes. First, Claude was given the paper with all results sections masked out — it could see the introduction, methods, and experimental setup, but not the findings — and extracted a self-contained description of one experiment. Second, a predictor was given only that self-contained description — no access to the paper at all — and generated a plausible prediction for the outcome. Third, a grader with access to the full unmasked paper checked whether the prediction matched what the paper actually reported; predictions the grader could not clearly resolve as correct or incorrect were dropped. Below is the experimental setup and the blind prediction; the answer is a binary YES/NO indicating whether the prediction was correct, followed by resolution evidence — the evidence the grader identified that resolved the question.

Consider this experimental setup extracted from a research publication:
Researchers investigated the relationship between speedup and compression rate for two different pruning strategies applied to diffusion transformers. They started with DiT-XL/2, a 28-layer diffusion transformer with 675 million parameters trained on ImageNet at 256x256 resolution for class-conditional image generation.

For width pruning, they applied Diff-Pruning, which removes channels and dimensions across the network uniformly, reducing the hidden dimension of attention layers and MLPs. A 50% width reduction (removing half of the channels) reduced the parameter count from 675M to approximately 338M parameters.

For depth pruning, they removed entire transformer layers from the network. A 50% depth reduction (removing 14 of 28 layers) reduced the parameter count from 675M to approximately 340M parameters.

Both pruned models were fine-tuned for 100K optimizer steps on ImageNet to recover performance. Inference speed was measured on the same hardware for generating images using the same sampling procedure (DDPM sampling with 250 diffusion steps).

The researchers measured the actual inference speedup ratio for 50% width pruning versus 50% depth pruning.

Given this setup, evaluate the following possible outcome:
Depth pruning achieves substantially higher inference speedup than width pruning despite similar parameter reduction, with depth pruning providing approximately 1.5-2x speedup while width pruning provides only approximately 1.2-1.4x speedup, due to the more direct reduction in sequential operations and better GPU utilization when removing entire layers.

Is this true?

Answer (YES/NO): NO